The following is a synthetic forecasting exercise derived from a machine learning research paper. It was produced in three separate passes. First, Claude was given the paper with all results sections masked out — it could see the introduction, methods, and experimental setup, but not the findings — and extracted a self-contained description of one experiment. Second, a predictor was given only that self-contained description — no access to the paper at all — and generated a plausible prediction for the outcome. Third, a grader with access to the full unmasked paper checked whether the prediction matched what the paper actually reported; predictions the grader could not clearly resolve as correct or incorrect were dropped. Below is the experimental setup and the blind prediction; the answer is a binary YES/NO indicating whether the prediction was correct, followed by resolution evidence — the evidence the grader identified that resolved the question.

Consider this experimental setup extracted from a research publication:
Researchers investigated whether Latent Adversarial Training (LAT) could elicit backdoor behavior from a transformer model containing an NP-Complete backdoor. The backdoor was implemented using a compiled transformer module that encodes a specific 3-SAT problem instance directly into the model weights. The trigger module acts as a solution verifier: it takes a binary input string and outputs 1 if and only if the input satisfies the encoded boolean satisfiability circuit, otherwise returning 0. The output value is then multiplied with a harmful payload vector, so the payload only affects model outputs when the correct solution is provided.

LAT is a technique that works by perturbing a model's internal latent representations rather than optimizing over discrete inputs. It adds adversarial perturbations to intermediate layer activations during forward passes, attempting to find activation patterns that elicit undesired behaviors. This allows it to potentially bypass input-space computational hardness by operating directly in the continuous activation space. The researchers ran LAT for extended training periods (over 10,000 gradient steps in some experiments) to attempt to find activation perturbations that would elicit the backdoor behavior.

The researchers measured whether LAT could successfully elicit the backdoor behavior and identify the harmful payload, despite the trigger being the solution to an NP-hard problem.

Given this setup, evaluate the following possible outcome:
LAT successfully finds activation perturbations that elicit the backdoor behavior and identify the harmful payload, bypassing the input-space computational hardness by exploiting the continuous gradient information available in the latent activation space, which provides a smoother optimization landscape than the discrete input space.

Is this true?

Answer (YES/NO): YES